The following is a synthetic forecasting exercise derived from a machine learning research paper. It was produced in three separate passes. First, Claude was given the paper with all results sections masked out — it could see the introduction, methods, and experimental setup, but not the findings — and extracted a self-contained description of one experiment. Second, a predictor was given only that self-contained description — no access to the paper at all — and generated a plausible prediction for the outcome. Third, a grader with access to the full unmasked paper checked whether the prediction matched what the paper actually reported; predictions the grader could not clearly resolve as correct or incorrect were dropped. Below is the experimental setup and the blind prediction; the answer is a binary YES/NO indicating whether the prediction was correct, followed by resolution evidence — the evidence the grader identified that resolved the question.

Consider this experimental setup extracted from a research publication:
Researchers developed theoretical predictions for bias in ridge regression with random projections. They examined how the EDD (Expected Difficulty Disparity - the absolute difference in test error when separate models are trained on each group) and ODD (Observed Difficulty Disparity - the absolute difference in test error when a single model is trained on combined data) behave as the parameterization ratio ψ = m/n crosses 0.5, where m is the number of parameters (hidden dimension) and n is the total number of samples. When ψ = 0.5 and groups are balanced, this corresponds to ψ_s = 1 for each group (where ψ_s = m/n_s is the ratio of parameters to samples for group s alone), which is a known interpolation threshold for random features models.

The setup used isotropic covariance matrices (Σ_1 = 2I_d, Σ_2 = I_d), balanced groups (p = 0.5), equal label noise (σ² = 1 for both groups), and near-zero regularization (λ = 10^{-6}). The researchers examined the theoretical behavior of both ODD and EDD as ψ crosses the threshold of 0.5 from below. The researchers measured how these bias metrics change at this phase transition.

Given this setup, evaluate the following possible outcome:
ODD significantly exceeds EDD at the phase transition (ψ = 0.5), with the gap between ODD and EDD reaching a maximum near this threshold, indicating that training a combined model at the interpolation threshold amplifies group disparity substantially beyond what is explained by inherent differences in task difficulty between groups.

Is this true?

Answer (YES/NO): NO